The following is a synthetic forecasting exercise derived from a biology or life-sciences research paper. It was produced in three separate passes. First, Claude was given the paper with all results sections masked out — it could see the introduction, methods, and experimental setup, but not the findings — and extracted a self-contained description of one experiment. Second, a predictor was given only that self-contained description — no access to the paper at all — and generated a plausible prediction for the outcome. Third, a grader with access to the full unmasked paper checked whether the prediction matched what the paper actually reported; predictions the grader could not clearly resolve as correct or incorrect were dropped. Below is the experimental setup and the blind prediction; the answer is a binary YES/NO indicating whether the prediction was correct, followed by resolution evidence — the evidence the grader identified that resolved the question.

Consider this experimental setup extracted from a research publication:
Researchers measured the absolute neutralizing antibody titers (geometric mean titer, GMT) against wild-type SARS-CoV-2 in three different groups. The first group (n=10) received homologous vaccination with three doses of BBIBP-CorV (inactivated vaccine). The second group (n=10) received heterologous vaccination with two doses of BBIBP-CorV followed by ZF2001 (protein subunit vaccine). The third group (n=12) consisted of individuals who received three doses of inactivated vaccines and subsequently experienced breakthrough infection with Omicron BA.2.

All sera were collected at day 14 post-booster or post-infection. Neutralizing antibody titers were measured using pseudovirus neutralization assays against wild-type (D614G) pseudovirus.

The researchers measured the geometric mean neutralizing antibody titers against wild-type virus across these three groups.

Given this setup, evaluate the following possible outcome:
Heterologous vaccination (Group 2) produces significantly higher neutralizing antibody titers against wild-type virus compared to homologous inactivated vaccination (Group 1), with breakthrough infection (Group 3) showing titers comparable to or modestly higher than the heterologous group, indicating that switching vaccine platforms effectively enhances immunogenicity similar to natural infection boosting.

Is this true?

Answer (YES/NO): NO